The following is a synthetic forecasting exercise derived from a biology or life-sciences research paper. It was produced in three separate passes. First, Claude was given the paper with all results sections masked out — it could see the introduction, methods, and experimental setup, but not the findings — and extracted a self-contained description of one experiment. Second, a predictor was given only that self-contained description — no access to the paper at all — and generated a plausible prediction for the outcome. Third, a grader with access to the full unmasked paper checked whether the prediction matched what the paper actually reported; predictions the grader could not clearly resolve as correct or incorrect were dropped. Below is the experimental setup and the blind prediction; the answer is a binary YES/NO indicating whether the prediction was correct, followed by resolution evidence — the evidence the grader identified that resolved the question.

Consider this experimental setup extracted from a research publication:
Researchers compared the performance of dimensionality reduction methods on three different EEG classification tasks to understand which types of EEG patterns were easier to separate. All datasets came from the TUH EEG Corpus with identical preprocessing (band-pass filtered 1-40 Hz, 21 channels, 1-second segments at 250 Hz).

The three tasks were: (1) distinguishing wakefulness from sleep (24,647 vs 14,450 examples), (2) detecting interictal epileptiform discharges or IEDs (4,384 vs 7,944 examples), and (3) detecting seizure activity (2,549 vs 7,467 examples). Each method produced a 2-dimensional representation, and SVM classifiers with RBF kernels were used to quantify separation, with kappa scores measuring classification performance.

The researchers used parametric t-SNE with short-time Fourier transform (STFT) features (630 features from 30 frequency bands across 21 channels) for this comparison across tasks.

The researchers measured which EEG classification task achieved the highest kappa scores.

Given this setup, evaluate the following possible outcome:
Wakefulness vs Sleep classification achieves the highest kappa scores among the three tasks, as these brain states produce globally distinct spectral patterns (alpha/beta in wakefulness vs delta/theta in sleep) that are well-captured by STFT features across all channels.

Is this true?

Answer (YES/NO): NO